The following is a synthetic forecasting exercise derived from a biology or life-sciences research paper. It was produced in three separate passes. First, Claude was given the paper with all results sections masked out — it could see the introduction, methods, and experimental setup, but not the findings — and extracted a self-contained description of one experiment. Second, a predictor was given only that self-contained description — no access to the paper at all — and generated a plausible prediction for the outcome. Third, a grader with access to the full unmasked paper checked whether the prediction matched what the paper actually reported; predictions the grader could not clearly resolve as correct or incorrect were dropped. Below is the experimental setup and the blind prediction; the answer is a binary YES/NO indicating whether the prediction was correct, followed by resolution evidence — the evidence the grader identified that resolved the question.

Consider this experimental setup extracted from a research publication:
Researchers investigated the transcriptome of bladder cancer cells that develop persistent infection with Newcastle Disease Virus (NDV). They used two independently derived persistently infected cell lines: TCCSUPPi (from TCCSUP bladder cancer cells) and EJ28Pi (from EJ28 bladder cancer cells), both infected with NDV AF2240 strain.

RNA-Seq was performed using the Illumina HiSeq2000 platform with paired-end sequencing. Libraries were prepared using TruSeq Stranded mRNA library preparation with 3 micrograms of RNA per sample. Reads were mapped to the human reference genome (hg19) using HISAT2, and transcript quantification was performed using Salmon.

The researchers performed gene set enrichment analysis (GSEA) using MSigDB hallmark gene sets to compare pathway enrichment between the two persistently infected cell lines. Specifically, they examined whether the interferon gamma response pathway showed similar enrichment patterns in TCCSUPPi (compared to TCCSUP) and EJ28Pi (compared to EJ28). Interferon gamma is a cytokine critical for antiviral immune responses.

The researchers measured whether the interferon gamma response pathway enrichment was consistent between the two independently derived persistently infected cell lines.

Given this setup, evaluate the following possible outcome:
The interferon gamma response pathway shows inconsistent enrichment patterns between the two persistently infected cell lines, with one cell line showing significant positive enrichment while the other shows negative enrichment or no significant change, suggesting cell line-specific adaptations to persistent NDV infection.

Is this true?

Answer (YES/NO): YES